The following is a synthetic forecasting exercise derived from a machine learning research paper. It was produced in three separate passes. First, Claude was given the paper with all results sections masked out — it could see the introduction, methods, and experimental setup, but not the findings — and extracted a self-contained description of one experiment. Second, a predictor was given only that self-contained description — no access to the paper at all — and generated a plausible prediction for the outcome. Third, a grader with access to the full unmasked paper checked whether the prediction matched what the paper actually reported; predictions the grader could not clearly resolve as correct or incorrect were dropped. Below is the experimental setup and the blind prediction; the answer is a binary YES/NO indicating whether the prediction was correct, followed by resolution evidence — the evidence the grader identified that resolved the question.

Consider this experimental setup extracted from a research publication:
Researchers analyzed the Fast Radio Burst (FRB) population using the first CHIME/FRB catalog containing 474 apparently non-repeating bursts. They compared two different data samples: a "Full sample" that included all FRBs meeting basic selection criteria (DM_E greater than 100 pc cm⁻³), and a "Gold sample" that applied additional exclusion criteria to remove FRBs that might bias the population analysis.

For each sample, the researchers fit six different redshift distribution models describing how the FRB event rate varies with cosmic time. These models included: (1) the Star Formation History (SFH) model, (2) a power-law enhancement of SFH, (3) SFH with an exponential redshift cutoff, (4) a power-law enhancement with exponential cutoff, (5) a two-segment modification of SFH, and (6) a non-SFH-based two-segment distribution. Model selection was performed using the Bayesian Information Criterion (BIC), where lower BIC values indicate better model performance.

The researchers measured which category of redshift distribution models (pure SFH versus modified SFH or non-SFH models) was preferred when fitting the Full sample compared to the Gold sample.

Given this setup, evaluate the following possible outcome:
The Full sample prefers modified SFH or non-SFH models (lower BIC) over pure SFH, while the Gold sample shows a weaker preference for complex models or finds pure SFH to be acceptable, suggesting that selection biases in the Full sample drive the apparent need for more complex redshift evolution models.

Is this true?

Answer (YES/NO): NO